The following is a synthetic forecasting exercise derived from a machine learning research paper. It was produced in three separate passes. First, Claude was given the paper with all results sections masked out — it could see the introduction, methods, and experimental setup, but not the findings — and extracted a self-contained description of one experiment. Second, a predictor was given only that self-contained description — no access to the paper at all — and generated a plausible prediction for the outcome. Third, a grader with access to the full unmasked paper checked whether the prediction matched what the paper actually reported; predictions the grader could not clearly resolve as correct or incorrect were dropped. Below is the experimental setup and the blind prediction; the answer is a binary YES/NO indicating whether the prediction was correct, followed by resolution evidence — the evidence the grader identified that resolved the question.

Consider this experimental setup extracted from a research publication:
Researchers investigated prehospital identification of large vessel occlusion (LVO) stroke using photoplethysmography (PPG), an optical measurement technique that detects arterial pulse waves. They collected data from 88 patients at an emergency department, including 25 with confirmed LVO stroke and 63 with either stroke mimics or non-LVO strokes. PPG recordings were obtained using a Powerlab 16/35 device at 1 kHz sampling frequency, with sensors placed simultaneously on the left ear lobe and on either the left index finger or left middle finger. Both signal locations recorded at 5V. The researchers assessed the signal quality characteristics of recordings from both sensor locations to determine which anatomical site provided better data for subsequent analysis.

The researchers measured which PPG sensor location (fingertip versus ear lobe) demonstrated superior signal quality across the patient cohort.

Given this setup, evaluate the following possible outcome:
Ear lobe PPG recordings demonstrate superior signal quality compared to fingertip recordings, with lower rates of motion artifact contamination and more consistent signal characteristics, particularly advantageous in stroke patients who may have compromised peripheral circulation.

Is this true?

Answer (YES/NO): NO